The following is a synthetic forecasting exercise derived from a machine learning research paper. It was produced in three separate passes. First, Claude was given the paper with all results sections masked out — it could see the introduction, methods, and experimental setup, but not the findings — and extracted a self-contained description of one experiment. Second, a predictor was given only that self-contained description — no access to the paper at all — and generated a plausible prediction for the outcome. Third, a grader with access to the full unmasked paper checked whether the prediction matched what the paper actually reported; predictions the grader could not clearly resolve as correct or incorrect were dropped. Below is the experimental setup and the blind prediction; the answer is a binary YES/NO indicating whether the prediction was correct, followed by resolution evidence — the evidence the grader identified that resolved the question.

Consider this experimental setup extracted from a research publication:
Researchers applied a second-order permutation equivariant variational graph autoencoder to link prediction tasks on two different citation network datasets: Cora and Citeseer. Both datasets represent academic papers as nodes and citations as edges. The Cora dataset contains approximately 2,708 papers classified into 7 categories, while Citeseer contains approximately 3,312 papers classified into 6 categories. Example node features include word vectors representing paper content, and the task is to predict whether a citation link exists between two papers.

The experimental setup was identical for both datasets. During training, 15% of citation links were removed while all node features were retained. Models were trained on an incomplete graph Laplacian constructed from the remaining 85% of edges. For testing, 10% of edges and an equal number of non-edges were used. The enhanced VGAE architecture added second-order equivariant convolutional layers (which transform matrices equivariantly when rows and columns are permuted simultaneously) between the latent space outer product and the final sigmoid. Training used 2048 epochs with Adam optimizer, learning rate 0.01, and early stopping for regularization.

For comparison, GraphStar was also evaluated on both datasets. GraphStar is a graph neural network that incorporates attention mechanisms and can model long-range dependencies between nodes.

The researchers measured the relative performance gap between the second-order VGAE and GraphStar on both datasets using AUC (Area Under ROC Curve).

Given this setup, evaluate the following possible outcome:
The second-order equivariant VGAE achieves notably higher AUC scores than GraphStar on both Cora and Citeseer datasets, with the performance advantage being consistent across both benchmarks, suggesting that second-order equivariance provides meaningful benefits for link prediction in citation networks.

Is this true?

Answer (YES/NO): NO